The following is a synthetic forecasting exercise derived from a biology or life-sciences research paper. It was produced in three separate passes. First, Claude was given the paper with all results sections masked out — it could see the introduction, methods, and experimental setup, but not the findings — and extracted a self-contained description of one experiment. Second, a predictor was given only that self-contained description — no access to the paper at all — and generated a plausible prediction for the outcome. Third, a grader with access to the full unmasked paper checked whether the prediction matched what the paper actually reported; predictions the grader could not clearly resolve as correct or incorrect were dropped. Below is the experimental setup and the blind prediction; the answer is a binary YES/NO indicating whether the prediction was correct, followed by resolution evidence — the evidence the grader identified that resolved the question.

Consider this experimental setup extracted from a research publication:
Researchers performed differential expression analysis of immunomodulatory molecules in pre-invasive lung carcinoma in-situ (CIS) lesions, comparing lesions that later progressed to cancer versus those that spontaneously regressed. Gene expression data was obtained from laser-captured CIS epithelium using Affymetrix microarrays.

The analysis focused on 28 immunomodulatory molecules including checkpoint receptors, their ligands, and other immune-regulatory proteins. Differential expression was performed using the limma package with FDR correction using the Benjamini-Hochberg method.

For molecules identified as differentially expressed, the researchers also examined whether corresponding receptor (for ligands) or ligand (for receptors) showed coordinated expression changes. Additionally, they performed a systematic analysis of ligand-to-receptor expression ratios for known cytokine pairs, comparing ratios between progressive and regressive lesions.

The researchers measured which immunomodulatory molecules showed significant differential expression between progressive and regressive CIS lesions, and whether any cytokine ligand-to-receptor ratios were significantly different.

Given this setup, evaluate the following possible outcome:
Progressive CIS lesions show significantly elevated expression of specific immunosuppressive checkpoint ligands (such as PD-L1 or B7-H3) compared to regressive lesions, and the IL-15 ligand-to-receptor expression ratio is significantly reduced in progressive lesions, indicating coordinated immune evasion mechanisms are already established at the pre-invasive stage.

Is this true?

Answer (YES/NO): NO